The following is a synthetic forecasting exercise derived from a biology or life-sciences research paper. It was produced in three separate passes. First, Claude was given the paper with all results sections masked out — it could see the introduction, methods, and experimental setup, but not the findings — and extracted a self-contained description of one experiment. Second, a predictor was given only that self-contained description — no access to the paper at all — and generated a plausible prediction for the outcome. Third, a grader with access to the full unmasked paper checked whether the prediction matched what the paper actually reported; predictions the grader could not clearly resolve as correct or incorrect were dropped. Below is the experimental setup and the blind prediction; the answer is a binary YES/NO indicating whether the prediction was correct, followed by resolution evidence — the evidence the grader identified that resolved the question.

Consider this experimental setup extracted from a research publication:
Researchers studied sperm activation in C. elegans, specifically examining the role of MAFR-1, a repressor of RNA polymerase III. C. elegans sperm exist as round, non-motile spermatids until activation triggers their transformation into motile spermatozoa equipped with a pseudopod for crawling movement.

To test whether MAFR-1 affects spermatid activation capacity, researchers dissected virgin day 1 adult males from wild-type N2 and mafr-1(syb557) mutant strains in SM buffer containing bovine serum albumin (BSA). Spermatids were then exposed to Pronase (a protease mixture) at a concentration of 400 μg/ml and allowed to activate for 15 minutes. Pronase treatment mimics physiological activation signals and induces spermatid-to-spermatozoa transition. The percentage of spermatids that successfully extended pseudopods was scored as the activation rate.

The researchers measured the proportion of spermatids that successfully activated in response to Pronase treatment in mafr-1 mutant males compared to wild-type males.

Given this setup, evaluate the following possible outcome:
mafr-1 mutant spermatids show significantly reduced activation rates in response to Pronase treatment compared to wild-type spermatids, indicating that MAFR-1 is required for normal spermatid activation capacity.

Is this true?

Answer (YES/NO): YES